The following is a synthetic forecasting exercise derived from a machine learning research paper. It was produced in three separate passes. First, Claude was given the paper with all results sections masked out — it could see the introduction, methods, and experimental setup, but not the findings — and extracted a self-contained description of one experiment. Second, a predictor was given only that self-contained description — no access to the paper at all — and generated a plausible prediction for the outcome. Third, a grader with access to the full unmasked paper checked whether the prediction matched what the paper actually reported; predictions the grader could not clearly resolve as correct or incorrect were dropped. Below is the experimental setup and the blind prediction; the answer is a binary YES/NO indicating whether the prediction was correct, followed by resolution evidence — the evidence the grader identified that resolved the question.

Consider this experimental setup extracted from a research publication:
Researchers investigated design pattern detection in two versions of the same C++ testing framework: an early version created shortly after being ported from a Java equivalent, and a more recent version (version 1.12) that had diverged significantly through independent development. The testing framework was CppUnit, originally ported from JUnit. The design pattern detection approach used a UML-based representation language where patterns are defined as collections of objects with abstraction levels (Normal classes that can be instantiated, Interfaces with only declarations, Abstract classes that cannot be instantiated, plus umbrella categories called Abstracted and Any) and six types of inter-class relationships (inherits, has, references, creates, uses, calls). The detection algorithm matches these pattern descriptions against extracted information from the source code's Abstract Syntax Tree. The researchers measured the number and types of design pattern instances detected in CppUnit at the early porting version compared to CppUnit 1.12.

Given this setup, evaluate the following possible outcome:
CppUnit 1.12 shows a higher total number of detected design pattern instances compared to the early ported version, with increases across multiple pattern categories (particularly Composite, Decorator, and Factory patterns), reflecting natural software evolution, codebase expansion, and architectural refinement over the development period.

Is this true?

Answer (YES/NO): NO